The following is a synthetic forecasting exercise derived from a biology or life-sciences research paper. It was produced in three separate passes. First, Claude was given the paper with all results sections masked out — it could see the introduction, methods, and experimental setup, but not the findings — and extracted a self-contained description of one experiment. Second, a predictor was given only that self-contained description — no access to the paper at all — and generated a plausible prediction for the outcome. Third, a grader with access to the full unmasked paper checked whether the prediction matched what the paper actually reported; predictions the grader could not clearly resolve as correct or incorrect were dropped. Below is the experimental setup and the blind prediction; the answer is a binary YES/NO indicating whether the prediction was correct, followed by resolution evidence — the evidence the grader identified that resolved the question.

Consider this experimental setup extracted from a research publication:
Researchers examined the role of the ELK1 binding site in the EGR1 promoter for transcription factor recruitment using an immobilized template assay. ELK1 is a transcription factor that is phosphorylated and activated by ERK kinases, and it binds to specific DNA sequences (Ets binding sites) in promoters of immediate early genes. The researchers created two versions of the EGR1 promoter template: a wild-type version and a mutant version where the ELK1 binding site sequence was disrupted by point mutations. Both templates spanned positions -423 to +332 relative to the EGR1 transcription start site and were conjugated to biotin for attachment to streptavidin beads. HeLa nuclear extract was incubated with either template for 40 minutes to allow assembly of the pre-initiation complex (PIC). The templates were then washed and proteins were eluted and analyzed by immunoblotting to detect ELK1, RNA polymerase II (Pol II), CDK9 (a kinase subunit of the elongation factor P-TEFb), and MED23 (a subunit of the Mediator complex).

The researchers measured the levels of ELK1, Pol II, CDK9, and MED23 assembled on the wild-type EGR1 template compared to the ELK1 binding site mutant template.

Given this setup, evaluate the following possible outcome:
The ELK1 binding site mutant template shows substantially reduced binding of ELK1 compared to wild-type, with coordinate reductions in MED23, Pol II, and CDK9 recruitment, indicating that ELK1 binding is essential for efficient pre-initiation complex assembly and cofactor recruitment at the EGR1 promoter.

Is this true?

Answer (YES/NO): YES